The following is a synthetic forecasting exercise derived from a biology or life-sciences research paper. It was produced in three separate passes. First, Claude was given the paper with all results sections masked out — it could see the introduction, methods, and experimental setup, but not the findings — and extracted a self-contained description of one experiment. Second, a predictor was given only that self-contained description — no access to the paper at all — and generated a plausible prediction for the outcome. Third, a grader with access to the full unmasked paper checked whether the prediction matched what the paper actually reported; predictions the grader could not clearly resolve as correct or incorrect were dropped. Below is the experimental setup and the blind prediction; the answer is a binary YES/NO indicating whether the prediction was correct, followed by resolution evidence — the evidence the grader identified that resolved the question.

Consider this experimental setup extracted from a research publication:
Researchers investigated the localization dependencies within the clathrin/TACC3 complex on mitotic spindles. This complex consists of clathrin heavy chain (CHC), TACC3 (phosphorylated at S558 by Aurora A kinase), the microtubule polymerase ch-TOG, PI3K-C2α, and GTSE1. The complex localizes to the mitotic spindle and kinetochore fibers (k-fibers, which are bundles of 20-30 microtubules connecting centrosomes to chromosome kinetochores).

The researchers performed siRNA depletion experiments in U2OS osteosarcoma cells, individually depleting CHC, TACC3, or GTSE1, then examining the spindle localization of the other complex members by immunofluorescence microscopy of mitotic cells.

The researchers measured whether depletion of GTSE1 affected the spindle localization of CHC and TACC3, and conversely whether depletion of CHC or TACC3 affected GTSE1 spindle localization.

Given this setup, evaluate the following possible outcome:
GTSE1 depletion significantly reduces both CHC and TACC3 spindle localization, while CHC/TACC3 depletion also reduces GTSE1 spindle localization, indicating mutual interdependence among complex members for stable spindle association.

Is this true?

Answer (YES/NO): NO